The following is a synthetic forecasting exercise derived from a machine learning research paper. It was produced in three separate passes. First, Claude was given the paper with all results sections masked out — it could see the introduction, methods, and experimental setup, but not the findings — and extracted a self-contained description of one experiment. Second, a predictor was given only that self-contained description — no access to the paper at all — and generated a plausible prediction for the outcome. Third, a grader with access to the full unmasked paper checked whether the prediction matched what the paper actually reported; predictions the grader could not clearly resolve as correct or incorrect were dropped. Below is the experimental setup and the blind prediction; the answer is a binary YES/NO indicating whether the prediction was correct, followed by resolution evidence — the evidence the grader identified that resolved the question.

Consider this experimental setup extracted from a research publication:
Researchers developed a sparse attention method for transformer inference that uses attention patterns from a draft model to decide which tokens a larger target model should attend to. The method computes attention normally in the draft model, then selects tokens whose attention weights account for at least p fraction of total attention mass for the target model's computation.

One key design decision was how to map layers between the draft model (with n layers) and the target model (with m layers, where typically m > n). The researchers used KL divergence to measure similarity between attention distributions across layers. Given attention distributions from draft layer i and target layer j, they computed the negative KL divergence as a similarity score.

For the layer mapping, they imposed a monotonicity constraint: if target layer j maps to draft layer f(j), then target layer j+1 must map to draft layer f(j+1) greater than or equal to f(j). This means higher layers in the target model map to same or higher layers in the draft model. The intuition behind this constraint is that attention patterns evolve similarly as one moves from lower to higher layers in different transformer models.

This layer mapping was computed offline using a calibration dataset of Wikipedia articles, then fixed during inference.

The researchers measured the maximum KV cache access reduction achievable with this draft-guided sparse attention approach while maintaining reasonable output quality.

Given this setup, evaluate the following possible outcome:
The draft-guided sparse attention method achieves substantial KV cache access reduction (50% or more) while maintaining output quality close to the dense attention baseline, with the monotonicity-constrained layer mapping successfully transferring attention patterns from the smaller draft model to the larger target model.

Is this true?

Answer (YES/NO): YES